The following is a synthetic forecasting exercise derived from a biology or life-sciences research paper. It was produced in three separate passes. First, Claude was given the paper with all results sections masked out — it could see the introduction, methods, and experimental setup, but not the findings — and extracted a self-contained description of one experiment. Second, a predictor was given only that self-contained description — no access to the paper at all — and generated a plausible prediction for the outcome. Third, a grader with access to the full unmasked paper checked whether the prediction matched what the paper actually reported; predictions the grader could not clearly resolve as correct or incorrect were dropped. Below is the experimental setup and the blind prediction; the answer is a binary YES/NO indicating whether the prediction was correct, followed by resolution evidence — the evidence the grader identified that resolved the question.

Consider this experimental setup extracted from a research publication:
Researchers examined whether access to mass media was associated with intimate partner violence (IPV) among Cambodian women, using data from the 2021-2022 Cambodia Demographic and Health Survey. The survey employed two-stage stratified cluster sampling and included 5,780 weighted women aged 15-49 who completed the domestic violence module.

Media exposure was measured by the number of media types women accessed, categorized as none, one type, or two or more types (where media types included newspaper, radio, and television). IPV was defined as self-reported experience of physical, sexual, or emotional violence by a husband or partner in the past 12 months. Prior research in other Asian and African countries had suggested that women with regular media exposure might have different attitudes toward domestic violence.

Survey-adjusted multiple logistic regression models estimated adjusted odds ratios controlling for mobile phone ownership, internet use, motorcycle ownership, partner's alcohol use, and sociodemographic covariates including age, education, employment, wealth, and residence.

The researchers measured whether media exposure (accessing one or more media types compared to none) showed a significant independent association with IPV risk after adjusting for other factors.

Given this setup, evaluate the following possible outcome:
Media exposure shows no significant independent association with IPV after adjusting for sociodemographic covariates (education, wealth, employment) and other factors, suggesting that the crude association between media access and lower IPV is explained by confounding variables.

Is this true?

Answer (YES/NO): YES